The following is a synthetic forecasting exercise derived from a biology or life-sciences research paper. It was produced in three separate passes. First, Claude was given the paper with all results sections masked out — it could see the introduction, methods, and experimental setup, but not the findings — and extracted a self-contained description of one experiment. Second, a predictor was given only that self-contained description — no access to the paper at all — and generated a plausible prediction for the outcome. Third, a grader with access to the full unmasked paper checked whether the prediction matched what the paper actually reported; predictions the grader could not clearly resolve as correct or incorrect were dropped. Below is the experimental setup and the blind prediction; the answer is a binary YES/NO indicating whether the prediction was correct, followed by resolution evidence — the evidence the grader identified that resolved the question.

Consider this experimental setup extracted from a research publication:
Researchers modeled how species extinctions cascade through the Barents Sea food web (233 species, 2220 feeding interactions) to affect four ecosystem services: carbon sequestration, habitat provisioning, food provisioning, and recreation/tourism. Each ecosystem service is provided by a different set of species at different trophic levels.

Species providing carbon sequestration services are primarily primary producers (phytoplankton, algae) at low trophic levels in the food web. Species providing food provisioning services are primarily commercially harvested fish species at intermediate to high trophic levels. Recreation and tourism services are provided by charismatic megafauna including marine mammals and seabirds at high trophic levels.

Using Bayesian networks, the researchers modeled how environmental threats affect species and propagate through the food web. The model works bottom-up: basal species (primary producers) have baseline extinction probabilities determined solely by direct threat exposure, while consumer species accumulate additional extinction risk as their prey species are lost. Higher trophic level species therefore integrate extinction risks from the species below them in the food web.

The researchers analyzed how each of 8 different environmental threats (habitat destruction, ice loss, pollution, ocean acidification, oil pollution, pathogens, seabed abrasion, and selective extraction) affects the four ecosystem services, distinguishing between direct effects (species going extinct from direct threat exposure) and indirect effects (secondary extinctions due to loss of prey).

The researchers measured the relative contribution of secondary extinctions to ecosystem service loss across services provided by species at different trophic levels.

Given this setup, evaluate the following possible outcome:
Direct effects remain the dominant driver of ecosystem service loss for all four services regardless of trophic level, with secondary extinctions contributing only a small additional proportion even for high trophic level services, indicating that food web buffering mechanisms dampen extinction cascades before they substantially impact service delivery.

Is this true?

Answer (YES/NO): NO